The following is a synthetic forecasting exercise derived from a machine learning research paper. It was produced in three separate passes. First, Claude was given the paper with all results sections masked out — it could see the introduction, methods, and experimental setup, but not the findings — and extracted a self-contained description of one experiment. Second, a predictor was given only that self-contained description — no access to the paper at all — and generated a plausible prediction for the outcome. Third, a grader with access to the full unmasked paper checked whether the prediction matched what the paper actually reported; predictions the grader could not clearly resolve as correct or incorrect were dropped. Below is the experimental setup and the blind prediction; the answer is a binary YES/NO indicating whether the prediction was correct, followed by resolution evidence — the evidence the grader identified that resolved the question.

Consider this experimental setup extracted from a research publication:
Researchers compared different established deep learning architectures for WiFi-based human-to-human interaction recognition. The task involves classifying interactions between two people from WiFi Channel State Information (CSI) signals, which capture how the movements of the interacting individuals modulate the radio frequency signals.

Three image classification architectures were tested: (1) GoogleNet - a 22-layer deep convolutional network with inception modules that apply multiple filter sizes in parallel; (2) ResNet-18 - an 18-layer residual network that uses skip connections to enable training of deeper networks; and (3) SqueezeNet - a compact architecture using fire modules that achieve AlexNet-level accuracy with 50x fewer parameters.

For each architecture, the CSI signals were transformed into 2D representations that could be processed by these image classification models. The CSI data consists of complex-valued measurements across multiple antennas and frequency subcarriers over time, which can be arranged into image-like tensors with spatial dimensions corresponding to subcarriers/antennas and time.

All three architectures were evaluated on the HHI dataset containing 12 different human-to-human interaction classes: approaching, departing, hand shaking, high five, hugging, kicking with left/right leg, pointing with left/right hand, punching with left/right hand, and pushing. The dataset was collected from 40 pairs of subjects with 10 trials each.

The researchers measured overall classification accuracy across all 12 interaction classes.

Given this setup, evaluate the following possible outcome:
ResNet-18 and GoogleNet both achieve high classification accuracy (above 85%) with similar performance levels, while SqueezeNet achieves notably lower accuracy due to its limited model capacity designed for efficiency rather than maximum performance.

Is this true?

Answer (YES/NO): NO